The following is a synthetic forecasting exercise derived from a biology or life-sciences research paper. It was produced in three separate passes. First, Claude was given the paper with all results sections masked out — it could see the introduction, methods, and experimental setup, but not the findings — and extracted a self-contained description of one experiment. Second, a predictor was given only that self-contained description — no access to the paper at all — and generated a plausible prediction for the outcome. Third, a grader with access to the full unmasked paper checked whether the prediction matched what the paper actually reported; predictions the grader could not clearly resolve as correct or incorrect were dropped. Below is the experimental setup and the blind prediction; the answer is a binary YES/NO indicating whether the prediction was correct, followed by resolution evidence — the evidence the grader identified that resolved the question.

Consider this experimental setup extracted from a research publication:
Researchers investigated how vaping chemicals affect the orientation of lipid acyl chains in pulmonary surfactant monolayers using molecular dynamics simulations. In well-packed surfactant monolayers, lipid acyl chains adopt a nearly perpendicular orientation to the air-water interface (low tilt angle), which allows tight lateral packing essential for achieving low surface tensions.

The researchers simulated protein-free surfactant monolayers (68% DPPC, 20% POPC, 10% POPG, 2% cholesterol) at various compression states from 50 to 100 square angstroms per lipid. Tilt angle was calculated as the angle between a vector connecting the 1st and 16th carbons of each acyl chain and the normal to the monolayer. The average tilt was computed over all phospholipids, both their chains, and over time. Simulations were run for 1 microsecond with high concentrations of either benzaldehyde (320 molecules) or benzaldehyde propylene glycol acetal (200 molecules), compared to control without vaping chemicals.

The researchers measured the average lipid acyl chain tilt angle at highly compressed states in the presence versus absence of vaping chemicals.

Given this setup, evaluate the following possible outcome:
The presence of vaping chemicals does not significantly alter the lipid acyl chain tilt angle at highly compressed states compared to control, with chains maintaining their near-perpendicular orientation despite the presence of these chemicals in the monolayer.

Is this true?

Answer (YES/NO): NO